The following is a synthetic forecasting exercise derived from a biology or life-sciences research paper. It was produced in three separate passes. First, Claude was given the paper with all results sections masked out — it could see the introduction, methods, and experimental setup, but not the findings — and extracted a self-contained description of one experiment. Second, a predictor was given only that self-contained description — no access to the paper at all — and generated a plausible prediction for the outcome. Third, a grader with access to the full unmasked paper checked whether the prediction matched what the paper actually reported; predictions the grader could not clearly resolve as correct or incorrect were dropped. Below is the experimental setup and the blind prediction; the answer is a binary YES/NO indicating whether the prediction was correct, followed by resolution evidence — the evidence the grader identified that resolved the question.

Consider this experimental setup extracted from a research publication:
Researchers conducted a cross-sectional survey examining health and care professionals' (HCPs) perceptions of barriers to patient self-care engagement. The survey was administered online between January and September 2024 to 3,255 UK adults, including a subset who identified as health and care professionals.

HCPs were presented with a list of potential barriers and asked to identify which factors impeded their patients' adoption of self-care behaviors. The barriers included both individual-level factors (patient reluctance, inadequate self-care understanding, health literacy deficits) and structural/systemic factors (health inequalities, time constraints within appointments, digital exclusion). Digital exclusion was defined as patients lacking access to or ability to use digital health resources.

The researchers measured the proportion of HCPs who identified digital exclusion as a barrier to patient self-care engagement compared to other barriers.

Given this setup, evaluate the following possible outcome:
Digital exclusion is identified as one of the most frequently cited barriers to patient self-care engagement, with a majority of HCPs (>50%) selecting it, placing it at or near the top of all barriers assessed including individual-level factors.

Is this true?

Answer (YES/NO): NO